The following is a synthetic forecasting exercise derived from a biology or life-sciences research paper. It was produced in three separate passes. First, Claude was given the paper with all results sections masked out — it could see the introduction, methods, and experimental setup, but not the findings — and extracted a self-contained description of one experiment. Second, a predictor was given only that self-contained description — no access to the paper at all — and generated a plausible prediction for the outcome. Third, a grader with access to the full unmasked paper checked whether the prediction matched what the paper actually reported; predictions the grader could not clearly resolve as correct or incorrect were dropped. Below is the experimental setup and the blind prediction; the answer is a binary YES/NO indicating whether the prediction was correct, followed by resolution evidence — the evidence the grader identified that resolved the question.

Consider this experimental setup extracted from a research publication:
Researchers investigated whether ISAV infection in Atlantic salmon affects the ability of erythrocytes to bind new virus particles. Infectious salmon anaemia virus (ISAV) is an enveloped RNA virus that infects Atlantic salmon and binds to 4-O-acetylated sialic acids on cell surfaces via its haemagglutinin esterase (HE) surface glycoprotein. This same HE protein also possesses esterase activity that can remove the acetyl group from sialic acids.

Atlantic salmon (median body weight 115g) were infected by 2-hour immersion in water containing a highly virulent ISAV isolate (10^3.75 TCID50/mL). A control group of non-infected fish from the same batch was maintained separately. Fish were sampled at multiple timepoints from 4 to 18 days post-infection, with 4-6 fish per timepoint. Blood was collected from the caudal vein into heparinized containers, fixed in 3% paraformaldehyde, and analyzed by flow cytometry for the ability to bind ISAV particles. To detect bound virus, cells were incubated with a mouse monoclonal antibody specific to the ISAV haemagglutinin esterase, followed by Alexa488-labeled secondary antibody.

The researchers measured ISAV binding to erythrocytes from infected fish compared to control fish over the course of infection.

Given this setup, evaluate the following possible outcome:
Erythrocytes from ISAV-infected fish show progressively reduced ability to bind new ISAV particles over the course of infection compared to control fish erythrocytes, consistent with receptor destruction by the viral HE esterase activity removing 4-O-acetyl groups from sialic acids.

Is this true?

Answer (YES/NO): YES